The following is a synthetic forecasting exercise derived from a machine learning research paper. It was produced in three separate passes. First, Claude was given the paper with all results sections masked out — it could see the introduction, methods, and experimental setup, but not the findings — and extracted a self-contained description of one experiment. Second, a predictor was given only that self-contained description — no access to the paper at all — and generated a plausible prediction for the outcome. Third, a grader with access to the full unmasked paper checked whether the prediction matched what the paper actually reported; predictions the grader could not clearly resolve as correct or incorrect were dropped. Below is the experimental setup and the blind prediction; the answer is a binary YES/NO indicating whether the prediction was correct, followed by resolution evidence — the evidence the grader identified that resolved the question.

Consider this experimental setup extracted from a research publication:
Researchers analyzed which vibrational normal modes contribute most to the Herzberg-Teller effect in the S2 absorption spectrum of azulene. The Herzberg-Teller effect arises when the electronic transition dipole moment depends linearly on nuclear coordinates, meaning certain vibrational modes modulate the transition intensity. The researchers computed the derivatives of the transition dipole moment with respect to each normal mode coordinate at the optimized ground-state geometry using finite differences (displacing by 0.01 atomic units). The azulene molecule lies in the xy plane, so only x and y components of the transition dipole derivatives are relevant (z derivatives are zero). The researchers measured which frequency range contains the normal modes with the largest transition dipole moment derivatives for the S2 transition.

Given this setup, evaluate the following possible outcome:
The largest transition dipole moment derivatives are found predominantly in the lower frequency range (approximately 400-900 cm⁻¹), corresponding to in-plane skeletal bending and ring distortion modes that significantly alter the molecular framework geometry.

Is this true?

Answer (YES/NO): NO